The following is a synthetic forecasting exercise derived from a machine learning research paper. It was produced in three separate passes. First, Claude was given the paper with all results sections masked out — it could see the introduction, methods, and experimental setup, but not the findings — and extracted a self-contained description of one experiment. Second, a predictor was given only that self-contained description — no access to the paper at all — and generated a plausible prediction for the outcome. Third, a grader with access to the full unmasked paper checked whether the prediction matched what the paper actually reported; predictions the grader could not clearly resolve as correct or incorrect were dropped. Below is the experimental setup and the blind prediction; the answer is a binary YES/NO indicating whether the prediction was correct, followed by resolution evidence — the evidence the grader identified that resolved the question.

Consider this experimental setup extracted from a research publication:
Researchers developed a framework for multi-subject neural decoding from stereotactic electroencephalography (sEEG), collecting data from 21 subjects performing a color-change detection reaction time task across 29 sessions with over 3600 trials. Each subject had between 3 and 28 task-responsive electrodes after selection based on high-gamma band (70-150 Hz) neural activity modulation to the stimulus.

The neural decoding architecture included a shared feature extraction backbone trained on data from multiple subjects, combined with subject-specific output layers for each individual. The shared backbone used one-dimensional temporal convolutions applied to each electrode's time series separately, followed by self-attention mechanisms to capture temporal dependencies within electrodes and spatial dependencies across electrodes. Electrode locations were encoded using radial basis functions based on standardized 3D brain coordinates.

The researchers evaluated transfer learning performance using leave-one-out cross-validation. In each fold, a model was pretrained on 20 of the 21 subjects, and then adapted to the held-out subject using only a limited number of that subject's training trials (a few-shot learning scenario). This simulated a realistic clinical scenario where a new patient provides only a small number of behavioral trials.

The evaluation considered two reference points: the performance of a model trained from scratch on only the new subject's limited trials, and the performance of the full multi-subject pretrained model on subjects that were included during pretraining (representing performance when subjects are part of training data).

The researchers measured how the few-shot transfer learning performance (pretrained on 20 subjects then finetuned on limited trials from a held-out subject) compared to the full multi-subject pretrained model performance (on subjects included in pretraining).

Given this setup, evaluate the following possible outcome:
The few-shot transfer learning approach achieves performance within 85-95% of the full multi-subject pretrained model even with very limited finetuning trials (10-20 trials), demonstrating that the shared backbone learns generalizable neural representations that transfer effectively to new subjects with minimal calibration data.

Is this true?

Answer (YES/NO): NO